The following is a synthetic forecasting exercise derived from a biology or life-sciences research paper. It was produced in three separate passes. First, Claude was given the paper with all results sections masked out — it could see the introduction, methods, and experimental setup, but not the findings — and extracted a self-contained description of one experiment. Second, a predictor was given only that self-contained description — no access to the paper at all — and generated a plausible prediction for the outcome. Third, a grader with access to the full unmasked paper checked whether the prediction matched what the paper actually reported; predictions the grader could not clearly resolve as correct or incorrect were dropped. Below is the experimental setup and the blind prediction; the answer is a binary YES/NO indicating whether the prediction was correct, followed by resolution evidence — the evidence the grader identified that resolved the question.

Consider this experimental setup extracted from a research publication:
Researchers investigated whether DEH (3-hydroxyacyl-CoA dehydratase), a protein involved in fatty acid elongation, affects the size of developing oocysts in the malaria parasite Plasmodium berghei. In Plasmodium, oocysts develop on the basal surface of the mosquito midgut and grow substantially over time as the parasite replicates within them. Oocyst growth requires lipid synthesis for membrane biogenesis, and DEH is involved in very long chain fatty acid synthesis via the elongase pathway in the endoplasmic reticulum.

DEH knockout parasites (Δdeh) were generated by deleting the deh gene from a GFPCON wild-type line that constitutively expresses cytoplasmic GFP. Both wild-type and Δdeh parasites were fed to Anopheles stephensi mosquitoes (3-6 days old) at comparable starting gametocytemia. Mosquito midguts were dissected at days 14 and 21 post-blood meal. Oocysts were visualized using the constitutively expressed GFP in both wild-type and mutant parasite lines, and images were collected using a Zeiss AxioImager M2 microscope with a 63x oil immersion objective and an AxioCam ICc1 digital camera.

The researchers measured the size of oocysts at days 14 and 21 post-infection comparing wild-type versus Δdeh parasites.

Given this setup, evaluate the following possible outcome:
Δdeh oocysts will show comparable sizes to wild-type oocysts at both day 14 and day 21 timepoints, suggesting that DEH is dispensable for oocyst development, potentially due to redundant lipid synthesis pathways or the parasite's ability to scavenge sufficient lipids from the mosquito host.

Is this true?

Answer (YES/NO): NO